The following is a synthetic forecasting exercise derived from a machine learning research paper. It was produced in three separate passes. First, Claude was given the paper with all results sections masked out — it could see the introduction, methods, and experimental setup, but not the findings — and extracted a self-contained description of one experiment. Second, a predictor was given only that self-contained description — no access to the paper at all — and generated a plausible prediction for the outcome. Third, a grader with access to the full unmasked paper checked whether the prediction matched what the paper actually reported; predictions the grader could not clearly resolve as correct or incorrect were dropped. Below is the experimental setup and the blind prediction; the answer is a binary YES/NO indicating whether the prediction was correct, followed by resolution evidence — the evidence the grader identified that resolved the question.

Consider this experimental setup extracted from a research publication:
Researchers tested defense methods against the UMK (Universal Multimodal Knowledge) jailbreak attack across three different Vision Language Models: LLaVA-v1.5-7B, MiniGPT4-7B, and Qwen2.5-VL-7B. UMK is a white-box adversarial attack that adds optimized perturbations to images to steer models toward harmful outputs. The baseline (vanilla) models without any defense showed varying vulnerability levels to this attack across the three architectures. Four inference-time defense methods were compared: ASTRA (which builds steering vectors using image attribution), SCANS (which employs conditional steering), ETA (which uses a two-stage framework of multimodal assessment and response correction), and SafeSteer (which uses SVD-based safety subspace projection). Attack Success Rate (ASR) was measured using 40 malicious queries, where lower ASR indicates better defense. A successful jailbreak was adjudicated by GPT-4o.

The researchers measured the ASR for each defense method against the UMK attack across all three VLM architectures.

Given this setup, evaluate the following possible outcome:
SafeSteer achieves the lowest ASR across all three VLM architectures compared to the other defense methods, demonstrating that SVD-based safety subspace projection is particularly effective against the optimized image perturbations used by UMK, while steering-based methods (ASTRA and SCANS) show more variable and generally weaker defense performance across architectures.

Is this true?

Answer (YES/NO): NO